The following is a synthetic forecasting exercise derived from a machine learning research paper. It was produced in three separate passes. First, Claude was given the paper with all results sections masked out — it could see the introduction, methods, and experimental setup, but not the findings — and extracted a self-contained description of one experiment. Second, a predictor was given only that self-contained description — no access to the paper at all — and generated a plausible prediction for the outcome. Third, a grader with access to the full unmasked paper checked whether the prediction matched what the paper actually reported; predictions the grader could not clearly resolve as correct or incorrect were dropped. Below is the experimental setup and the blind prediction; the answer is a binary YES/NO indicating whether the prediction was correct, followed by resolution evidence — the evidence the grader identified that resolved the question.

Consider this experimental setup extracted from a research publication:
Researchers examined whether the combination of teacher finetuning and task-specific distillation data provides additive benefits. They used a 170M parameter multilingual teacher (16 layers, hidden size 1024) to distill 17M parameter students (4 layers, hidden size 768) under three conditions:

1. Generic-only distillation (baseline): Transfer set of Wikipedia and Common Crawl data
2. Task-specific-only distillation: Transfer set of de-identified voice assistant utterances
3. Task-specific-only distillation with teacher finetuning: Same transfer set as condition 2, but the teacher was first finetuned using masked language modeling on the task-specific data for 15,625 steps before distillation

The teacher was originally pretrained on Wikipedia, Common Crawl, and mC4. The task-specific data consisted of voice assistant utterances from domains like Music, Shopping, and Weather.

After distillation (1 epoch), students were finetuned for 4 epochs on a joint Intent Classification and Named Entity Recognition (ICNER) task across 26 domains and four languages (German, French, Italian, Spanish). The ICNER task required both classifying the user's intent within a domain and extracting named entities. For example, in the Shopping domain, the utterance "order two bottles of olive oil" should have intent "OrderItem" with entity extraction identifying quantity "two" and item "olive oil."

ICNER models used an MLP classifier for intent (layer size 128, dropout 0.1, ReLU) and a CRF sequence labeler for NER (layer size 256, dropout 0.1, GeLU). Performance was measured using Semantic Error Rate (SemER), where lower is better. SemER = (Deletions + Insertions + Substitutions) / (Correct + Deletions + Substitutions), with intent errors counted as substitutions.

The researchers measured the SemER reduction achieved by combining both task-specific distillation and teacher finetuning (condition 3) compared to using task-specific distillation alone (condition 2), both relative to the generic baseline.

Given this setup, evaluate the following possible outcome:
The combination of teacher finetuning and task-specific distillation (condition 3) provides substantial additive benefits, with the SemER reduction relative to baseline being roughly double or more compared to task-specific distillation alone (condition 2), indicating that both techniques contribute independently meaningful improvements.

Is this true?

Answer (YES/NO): NO